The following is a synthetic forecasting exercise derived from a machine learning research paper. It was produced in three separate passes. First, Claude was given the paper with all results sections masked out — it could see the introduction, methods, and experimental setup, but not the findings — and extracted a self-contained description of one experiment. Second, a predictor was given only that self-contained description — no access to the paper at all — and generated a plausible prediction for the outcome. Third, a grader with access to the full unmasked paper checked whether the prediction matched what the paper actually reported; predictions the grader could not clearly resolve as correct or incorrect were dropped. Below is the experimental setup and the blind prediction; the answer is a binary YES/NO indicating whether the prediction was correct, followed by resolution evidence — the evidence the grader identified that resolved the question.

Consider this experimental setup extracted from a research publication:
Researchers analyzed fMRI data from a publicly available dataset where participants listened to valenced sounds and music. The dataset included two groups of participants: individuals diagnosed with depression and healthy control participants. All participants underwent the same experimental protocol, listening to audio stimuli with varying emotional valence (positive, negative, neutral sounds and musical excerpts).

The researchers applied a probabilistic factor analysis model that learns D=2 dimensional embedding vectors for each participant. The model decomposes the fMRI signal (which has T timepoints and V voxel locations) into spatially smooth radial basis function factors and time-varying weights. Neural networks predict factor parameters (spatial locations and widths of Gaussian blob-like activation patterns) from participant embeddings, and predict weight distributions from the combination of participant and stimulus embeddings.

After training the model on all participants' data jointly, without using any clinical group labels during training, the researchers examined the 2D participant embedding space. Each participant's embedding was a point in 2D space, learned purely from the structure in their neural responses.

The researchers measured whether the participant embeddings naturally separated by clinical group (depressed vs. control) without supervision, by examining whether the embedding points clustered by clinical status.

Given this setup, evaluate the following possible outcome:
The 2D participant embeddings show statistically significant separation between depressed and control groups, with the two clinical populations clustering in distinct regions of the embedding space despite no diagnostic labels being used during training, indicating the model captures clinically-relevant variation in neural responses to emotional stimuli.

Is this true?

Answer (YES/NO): NO